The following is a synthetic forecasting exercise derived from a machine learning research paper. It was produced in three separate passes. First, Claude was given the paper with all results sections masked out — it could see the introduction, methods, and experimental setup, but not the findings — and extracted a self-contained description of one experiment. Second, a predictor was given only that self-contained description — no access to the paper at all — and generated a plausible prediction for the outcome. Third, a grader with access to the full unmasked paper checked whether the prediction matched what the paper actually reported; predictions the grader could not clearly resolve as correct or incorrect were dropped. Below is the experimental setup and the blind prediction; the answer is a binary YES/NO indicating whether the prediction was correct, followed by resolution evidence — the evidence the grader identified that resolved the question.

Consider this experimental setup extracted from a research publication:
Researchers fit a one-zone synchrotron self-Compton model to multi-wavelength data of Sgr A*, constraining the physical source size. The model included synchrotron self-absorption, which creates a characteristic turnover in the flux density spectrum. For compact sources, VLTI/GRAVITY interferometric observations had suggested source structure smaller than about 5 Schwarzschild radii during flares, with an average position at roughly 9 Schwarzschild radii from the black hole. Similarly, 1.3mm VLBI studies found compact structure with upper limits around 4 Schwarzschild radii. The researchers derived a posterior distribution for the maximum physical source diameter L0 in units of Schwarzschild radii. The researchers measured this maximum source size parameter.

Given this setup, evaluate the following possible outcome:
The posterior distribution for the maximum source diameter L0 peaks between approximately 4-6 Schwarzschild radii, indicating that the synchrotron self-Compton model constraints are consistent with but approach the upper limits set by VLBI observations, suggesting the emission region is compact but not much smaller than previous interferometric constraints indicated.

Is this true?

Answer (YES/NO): NO